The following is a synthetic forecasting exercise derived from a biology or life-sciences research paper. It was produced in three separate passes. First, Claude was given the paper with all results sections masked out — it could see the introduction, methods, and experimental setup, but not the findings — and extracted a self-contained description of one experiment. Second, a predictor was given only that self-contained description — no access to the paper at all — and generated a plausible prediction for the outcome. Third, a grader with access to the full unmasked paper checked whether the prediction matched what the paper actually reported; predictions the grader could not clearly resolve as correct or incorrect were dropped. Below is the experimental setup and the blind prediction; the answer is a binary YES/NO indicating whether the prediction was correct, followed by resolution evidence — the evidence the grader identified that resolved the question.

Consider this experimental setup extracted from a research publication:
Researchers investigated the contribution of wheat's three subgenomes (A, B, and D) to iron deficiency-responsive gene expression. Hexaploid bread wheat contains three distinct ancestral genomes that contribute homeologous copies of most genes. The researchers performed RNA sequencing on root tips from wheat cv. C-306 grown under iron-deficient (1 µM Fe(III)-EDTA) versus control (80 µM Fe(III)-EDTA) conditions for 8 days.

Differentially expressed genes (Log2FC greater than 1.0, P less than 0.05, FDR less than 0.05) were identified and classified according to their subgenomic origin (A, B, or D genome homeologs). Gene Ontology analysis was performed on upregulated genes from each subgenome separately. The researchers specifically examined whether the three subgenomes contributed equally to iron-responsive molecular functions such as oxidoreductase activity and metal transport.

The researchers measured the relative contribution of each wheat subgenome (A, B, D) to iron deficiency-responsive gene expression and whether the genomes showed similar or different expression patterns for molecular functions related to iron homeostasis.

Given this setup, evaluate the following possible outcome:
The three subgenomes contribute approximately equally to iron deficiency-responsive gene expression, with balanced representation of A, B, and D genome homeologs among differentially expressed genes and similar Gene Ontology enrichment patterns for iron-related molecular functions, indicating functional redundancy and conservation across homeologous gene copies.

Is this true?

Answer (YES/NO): NO